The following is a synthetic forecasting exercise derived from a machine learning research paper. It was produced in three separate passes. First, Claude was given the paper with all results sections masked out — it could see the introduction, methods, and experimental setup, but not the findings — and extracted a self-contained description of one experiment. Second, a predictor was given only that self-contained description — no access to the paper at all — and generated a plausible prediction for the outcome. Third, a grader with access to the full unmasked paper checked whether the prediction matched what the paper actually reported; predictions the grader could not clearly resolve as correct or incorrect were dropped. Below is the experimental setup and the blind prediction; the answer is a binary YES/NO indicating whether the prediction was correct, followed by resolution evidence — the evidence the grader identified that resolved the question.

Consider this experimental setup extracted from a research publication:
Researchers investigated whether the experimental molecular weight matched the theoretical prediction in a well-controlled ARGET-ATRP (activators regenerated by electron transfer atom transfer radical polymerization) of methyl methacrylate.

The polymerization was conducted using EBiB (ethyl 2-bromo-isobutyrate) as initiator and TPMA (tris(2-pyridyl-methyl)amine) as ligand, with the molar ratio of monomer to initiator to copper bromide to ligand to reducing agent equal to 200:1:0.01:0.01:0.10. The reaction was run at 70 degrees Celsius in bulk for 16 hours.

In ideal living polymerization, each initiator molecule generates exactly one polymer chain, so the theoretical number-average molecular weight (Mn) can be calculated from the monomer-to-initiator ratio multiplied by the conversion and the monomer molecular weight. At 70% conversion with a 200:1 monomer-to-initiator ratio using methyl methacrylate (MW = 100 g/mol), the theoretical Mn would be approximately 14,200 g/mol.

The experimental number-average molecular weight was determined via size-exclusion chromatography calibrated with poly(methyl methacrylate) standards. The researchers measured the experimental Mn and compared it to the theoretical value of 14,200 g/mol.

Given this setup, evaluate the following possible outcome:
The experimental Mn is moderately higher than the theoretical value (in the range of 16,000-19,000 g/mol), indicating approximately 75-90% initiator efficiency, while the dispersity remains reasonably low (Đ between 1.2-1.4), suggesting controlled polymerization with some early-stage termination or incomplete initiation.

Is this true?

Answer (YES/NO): YES